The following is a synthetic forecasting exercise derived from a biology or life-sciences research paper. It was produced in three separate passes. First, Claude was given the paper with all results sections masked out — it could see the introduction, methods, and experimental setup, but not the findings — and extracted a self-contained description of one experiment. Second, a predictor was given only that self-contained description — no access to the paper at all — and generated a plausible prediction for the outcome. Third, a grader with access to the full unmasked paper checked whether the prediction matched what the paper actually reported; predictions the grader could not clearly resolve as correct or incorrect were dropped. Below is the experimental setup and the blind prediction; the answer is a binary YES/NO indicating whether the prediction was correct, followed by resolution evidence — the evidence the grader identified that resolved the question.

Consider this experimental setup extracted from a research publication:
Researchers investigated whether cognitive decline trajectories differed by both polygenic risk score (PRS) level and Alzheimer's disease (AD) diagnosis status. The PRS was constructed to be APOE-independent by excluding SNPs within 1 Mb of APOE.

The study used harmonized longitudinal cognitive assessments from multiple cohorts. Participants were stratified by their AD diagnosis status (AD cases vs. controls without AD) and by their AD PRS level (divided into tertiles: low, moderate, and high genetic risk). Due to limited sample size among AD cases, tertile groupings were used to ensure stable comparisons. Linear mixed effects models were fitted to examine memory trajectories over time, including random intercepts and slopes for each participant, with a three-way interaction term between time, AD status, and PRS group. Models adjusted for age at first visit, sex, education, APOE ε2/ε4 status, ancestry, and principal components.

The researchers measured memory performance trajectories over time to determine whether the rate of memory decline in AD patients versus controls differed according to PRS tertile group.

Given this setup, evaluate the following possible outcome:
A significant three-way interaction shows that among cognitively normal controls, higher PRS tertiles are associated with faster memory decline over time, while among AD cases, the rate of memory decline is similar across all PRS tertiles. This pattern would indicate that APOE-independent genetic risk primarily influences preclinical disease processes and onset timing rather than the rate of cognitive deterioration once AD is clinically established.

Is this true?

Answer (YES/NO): NO